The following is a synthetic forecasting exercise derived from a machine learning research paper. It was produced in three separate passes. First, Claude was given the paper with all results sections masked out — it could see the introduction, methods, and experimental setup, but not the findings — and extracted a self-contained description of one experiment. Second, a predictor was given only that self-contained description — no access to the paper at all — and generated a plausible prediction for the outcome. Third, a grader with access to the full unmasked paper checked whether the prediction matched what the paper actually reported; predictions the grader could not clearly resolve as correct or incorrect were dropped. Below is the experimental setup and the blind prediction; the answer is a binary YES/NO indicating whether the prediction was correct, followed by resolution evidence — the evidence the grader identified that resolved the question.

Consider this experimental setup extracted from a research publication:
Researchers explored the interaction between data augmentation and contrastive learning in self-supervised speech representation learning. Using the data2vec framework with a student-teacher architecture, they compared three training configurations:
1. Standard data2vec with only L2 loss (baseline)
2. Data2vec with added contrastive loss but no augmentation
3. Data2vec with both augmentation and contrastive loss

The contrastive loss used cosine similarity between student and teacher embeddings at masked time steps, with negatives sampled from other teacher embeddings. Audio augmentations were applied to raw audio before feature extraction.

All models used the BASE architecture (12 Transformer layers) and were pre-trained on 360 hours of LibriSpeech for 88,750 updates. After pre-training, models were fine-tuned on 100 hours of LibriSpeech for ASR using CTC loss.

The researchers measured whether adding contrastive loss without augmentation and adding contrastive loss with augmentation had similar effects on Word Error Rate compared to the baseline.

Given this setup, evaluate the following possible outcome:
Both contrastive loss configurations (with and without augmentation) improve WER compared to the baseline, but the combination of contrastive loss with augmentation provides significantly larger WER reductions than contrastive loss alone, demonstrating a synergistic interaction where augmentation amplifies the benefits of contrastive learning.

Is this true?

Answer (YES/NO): NO